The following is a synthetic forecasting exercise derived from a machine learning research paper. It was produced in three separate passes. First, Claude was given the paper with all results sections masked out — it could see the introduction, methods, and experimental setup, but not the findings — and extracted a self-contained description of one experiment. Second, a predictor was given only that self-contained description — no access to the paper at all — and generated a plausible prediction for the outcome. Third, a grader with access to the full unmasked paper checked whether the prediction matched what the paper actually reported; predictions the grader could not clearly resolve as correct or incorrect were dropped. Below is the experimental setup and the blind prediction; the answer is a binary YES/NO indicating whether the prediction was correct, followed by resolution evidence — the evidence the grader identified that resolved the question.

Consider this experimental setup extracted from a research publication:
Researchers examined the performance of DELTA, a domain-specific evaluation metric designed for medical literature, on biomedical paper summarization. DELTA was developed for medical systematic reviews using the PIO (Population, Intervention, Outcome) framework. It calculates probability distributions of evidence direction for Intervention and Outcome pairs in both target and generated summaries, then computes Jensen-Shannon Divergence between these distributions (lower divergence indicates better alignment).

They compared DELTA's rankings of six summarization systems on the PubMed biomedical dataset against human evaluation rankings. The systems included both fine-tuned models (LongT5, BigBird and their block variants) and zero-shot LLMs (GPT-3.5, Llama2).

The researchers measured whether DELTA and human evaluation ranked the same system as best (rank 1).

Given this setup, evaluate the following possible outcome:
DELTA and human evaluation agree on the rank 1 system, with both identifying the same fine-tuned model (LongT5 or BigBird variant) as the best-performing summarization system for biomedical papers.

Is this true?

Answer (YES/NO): NO